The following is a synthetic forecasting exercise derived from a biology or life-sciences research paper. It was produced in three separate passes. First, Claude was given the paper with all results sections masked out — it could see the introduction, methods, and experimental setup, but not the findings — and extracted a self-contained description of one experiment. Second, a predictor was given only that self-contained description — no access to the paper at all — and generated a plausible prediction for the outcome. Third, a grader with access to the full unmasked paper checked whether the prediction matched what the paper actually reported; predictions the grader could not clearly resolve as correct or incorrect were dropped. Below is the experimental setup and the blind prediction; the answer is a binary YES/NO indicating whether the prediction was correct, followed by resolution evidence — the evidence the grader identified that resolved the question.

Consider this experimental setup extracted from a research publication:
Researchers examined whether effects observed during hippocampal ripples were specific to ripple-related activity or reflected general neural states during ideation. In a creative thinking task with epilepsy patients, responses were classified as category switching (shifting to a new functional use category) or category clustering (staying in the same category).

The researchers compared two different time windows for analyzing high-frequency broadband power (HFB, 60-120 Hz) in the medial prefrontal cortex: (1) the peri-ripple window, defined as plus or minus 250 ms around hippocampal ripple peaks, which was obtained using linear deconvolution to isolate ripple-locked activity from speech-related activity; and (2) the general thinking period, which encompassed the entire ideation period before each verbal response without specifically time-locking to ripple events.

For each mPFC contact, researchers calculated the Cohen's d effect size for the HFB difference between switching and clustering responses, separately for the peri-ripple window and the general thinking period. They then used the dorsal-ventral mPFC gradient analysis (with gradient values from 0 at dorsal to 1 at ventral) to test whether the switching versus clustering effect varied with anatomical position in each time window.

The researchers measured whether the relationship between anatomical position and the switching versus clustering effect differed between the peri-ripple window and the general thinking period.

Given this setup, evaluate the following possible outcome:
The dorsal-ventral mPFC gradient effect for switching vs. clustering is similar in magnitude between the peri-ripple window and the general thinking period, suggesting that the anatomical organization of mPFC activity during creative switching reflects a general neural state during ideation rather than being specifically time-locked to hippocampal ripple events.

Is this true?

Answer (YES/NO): NO